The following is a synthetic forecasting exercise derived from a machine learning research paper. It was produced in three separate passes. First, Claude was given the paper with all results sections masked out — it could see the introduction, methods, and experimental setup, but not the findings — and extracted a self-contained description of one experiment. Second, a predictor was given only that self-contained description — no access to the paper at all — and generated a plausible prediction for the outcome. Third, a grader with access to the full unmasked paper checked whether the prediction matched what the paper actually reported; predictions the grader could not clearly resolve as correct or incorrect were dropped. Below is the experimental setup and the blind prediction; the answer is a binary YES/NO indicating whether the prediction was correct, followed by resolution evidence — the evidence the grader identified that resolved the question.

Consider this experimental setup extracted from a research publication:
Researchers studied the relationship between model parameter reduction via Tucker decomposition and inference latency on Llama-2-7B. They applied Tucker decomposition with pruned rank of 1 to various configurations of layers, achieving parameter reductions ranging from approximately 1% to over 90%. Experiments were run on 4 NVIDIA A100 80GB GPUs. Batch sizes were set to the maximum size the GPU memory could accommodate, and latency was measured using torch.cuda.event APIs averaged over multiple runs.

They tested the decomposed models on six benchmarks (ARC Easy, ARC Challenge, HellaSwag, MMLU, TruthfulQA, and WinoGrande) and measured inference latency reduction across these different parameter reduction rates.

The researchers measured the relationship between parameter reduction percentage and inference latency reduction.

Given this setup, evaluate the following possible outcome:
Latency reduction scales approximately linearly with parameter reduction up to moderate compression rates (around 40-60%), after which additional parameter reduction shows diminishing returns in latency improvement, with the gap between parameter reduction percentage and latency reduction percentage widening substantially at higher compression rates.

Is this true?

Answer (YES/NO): NO